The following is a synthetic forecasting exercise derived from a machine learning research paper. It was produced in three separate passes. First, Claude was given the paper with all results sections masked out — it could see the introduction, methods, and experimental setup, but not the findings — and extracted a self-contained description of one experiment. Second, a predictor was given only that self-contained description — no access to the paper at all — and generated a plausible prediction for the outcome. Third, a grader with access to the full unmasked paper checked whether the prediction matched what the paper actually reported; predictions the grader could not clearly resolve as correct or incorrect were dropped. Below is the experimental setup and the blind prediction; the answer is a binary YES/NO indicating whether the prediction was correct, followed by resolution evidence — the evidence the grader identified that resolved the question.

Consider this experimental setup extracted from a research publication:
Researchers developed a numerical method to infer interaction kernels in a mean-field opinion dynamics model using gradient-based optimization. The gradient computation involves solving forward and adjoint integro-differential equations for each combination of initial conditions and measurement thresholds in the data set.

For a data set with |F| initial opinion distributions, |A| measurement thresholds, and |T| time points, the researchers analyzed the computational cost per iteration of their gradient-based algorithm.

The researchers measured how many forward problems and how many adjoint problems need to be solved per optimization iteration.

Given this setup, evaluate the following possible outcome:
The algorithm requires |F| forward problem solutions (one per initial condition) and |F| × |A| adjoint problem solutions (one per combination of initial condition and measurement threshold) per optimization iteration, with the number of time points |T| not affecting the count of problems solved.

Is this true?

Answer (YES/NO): YES